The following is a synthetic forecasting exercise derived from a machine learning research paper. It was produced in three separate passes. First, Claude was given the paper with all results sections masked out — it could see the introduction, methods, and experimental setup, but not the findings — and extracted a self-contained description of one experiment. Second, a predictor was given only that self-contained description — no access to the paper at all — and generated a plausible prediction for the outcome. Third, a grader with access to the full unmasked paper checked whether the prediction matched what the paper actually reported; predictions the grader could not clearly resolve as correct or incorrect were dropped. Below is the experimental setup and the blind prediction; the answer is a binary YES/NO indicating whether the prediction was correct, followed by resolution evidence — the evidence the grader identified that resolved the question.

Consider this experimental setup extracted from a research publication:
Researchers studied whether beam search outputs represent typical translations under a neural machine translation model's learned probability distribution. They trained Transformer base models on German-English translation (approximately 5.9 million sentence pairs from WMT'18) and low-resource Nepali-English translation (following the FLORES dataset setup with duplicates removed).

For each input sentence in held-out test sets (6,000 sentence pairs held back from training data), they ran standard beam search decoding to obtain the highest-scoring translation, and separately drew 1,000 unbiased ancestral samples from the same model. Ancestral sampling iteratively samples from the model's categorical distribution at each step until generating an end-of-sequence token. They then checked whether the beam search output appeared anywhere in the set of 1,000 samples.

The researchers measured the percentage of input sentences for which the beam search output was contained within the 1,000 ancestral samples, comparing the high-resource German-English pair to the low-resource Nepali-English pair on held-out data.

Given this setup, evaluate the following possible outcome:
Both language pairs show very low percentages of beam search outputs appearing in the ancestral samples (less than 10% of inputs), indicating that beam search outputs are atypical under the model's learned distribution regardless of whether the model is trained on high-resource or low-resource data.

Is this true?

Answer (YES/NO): NO